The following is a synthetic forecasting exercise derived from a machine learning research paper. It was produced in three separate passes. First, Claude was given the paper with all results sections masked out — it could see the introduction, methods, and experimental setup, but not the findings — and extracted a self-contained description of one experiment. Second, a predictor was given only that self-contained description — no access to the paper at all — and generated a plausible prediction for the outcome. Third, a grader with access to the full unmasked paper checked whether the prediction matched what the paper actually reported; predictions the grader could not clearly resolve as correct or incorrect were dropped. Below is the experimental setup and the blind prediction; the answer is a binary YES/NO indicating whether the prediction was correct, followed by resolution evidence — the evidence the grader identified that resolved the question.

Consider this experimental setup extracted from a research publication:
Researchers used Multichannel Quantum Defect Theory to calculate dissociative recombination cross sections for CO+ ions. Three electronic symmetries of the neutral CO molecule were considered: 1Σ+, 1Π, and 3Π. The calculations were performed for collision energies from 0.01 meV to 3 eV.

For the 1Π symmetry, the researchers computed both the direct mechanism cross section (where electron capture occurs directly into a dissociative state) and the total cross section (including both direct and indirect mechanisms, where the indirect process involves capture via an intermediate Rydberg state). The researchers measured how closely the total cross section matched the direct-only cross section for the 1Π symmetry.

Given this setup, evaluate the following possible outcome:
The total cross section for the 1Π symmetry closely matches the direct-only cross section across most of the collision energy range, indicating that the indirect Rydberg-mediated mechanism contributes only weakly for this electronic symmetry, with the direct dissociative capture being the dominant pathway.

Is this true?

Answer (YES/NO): YES